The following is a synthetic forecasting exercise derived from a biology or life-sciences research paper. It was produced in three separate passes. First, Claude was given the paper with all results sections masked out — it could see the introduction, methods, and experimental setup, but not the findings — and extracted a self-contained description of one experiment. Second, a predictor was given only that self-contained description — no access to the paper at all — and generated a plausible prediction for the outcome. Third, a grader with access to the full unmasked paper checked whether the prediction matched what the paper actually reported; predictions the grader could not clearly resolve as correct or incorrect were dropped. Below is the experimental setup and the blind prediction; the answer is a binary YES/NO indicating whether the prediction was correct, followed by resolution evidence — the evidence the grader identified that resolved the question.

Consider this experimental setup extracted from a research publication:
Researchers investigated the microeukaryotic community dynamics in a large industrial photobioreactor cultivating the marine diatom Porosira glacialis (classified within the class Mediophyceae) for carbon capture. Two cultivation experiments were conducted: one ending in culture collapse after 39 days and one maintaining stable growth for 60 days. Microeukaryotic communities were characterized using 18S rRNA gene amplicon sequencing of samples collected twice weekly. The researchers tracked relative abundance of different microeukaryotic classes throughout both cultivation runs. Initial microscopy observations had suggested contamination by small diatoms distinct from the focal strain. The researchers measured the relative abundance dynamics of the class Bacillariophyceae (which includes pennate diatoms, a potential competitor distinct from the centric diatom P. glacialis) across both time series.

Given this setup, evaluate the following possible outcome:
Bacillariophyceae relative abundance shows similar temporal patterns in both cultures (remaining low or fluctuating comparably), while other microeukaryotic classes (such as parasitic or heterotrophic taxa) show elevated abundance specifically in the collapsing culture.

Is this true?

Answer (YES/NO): NO